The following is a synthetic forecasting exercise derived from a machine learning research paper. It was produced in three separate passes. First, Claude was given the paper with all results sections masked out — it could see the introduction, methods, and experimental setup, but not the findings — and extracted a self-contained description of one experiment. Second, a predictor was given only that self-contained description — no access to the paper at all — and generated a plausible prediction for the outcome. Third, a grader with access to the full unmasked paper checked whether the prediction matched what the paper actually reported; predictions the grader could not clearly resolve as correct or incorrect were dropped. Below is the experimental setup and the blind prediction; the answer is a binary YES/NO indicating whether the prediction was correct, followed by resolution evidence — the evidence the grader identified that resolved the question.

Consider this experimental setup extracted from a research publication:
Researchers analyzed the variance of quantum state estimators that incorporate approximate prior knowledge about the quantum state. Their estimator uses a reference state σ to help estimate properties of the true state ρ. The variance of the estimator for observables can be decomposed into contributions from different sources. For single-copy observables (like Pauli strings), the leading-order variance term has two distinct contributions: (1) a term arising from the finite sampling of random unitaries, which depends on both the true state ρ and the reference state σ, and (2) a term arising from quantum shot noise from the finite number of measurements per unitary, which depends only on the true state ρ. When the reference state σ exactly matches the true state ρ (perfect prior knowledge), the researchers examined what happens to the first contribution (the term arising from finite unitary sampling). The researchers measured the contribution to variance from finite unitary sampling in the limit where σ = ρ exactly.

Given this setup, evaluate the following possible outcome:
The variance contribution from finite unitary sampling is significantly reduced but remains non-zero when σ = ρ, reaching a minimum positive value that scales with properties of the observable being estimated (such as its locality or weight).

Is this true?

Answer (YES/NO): NO